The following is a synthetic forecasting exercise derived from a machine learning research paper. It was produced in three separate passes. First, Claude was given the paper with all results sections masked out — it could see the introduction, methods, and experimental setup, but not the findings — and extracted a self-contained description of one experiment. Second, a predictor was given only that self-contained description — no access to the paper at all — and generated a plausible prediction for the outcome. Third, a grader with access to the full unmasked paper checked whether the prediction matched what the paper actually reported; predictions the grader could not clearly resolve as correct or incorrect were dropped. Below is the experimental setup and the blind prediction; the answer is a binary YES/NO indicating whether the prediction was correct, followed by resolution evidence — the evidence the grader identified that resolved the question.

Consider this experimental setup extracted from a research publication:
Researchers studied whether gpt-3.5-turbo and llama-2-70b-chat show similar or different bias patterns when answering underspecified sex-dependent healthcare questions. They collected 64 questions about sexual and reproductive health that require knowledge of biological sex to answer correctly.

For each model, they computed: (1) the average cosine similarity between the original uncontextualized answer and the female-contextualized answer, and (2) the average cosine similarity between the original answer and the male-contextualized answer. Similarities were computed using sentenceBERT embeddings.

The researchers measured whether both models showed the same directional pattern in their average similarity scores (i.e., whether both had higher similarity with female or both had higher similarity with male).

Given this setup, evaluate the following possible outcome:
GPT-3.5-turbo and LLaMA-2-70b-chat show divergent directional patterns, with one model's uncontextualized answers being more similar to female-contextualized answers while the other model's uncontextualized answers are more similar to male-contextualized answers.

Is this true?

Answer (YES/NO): NO